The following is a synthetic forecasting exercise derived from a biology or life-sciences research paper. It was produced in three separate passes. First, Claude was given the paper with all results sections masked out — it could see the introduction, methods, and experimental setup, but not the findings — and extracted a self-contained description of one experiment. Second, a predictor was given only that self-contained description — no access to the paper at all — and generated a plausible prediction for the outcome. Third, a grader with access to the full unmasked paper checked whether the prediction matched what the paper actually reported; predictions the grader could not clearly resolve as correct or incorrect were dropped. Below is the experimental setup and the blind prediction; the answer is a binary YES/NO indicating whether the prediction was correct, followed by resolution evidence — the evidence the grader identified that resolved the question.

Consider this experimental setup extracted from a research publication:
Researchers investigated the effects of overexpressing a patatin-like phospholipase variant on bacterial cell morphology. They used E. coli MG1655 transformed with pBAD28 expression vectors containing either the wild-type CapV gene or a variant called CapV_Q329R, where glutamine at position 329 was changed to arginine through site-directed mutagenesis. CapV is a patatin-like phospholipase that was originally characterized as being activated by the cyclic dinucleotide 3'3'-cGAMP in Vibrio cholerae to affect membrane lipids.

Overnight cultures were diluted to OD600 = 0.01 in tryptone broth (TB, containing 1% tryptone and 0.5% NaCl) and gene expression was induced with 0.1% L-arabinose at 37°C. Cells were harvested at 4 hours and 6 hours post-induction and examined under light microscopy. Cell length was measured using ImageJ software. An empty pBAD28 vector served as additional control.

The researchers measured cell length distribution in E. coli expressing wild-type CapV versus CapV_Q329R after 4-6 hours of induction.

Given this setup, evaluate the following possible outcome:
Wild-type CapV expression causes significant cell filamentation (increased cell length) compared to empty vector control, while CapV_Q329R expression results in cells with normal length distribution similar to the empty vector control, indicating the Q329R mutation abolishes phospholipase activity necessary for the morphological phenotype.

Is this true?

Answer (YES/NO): NO